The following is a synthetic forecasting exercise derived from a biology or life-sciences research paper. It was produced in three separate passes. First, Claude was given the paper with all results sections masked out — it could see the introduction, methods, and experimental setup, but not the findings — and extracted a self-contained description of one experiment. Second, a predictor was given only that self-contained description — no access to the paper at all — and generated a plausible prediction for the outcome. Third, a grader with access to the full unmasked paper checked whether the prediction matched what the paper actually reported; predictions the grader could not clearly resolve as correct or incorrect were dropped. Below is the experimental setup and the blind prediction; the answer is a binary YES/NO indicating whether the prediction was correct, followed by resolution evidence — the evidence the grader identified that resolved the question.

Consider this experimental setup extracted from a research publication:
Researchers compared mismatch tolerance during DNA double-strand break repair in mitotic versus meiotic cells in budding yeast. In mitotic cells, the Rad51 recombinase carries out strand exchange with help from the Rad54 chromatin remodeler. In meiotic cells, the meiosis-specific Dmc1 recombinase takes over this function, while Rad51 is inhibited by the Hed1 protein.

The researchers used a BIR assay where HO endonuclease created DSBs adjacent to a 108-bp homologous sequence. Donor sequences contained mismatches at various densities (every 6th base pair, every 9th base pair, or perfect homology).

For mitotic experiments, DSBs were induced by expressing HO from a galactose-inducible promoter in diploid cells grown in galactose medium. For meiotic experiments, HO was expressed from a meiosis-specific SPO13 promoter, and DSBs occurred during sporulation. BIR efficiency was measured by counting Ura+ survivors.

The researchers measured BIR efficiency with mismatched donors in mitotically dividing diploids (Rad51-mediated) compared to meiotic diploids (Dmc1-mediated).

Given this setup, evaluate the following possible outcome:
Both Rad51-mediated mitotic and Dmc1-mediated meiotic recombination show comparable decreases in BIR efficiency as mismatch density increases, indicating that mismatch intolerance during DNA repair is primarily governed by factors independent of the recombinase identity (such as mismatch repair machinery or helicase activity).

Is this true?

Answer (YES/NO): YES